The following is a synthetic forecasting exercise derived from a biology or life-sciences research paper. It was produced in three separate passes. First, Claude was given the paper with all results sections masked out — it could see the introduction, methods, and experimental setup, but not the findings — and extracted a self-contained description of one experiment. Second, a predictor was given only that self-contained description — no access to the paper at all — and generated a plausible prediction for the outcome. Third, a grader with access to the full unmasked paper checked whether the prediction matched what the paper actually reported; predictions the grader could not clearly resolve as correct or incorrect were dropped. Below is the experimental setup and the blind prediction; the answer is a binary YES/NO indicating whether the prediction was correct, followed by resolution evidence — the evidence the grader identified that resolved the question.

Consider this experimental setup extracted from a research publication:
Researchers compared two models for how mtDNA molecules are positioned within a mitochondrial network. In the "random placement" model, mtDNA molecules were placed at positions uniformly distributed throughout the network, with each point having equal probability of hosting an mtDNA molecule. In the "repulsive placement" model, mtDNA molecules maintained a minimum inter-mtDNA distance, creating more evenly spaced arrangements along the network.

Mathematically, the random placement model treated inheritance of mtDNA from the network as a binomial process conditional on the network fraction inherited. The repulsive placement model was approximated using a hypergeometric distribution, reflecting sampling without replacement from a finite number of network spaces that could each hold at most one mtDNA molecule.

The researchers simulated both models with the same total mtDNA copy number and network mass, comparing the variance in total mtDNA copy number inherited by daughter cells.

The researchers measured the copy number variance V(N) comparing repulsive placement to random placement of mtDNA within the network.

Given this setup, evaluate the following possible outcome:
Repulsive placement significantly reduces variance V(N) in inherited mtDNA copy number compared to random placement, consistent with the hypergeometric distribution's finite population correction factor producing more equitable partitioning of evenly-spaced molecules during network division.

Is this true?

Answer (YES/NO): YES